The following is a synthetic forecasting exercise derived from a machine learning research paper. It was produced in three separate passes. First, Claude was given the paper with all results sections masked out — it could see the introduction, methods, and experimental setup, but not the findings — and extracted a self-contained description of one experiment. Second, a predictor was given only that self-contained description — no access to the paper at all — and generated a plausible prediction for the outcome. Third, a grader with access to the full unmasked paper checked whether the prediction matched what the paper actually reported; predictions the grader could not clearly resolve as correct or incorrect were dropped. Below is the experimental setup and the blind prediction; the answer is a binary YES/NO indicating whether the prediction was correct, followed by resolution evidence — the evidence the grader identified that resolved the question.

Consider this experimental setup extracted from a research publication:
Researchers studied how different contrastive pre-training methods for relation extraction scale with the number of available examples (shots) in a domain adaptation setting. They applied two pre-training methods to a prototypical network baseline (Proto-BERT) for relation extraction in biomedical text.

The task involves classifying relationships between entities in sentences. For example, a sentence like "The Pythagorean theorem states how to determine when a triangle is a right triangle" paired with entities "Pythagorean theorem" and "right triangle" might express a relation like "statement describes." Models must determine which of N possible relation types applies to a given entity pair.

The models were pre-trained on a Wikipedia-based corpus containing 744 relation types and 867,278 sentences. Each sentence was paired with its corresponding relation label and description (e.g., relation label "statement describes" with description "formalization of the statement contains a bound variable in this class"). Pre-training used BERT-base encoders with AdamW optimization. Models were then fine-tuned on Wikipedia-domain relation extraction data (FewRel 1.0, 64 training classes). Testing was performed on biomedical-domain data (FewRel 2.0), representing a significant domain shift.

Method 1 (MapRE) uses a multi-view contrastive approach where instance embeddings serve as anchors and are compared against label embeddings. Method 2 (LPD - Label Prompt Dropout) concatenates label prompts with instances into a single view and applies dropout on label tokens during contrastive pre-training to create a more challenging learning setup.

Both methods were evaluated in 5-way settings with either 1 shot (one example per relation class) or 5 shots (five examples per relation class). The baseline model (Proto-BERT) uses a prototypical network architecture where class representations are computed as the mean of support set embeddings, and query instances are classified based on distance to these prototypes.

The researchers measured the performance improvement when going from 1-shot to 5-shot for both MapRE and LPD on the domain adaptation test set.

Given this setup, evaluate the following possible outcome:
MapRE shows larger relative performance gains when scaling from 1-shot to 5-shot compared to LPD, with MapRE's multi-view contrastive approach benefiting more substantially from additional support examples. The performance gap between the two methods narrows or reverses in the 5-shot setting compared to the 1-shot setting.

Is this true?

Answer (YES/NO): NO